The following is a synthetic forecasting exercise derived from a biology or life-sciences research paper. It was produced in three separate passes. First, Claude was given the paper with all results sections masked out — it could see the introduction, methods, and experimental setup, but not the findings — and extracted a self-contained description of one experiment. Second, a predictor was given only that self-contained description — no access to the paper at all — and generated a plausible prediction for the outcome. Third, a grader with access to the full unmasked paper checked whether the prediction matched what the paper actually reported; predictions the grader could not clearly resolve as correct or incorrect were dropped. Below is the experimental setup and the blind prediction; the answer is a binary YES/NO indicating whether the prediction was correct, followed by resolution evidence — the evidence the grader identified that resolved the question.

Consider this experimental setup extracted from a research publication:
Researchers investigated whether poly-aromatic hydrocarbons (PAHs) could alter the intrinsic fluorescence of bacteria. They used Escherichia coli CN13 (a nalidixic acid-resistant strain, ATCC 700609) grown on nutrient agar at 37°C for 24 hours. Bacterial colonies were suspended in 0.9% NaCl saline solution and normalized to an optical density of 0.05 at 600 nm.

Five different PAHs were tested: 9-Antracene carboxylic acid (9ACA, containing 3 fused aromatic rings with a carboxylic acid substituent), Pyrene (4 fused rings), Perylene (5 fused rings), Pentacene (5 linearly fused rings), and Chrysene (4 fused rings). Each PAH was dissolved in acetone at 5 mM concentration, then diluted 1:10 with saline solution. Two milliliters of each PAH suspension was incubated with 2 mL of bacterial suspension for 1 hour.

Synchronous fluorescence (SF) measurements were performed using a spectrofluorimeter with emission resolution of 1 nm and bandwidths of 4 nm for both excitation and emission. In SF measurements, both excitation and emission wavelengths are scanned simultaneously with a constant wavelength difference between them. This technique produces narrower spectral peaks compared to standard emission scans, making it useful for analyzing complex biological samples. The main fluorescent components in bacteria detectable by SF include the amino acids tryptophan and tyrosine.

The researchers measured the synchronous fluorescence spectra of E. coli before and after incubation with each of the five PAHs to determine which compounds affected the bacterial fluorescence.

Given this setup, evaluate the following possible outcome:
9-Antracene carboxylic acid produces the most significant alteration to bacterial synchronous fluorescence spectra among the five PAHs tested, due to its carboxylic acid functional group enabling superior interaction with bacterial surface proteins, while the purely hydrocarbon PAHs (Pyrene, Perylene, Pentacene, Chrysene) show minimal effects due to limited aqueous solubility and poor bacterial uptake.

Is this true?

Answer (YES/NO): NO